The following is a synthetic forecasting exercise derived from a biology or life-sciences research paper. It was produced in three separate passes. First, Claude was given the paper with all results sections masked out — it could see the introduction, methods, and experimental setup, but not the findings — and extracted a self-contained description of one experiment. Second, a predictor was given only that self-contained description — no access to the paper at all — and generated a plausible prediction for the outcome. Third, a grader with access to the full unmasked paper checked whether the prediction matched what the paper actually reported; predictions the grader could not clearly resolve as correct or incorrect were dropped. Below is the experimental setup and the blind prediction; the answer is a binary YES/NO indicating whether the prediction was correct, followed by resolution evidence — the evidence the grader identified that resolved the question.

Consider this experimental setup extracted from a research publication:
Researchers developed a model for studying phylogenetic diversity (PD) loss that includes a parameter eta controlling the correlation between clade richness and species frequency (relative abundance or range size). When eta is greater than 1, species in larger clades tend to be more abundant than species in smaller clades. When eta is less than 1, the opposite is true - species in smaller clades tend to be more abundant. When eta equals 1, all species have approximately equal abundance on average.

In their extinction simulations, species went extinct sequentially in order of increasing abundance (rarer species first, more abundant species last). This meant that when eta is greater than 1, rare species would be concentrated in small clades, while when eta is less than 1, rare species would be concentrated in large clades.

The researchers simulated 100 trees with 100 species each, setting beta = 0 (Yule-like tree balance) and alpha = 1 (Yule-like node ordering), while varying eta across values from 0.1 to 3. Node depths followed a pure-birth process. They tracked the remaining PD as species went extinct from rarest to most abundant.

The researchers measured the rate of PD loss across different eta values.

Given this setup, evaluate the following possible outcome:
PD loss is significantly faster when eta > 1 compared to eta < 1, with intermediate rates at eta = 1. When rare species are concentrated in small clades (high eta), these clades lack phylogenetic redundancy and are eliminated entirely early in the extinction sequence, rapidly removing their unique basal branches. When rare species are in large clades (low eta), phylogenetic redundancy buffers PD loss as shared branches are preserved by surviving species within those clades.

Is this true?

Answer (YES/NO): YES